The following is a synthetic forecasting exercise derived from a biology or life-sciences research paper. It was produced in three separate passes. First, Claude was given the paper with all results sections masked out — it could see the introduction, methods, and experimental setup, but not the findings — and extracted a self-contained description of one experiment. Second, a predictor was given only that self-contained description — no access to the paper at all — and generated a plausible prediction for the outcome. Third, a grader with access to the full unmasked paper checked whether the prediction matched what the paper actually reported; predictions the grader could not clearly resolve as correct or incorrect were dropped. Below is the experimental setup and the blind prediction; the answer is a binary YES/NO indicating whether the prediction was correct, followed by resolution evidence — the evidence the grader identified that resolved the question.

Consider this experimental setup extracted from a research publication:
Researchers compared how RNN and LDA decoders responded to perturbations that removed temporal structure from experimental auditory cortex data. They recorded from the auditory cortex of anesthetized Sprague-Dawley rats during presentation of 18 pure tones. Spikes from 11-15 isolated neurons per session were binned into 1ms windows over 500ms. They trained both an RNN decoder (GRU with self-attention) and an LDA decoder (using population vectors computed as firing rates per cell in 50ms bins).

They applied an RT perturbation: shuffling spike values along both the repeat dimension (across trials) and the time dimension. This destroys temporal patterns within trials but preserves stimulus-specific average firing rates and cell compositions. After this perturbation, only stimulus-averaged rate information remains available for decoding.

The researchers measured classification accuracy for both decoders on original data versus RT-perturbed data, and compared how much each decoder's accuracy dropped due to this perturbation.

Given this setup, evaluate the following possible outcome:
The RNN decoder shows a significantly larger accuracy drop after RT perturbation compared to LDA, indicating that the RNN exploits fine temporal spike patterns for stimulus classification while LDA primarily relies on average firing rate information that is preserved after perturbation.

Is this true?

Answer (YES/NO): NO